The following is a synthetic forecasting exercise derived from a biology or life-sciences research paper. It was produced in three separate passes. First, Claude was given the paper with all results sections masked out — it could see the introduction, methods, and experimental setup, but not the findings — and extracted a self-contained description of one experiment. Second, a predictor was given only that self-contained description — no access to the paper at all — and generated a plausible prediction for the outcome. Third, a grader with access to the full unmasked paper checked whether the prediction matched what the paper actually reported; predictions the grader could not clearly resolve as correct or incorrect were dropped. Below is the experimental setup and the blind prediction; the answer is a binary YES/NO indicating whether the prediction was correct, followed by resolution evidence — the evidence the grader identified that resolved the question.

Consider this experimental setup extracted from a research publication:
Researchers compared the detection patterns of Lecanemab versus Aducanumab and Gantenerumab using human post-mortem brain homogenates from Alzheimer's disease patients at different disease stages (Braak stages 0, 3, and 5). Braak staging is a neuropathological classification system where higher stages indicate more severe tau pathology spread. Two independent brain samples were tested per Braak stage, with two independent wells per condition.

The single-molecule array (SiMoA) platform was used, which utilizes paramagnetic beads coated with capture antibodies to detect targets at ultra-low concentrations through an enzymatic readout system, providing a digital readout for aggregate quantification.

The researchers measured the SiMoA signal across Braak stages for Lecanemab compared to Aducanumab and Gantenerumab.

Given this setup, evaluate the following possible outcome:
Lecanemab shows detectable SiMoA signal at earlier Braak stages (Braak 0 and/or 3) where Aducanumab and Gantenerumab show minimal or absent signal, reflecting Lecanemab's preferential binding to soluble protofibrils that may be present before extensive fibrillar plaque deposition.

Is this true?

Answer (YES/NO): NO